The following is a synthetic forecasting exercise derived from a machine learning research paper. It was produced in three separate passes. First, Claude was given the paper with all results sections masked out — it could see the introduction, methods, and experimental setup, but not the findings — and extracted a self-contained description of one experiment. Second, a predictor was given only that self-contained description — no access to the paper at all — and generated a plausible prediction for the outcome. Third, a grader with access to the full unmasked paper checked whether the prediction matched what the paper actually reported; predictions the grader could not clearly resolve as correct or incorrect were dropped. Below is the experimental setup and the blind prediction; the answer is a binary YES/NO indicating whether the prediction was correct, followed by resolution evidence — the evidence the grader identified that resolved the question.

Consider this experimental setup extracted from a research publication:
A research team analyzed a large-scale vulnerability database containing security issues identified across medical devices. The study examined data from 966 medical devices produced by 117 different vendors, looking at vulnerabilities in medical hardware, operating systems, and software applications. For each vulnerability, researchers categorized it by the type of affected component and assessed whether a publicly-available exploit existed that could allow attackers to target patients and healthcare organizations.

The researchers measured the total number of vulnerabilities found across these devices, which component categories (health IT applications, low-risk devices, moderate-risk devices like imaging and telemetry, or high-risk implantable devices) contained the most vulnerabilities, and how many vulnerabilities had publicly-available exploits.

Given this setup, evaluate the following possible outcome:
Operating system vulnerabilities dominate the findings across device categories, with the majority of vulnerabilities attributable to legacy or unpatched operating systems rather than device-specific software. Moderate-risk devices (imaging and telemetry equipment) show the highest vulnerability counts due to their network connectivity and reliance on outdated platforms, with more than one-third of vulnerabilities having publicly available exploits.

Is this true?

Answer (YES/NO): NO